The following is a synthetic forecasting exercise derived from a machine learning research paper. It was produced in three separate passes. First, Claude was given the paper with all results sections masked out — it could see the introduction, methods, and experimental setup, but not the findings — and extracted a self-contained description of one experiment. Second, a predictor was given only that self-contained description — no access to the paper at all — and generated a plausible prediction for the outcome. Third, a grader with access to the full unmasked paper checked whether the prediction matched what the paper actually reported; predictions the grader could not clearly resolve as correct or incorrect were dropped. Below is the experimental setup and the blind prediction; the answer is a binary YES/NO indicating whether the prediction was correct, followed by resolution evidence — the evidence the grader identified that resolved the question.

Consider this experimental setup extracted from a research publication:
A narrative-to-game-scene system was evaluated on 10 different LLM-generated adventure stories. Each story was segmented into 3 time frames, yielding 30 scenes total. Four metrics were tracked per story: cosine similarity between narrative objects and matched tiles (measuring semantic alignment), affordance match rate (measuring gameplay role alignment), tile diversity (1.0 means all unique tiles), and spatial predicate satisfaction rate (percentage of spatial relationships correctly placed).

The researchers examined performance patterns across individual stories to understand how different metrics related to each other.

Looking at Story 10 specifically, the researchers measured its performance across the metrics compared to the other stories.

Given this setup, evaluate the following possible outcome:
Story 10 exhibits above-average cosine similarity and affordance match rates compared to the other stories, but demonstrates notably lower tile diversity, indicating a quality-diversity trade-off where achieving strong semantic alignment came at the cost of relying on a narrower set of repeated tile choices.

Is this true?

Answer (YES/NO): NO